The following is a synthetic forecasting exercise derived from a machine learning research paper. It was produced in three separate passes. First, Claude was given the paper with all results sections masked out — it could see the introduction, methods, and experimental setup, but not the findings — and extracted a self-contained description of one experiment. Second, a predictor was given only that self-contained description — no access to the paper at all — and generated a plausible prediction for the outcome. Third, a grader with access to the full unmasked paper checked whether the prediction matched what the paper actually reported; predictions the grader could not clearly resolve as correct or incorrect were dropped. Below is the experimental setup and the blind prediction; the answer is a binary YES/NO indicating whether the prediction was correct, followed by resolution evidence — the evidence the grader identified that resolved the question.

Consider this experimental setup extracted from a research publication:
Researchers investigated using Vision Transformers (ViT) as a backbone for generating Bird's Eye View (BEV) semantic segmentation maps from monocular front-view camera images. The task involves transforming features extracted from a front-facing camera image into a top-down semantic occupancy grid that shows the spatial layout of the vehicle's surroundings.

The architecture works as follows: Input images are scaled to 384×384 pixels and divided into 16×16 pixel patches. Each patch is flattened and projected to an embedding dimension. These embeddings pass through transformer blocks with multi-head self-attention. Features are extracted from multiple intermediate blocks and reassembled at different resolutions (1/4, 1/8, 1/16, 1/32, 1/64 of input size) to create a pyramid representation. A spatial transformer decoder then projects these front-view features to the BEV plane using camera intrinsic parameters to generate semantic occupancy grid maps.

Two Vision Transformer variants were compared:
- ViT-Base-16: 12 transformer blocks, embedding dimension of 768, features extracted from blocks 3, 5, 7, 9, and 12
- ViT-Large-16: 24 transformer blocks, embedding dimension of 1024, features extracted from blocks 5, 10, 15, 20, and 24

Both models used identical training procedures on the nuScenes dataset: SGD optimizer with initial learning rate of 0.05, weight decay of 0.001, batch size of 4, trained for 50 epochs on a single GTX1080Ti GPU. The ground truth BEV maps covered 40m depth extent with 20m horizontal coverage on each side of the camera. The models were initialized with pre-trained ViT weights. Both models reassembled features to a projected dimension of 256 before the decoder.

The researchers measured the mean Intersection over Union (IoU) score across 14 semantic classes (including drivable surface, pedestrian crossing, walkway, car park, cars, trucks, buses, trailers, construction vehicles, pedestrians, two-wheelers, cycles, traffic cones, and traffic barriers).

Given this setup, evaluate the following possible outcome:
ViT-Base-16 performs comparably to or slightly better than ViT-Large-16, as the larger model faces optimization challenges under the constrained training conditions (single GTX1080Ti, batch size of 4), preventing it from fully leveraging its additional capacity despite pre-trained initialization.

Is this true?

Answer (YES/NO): NO